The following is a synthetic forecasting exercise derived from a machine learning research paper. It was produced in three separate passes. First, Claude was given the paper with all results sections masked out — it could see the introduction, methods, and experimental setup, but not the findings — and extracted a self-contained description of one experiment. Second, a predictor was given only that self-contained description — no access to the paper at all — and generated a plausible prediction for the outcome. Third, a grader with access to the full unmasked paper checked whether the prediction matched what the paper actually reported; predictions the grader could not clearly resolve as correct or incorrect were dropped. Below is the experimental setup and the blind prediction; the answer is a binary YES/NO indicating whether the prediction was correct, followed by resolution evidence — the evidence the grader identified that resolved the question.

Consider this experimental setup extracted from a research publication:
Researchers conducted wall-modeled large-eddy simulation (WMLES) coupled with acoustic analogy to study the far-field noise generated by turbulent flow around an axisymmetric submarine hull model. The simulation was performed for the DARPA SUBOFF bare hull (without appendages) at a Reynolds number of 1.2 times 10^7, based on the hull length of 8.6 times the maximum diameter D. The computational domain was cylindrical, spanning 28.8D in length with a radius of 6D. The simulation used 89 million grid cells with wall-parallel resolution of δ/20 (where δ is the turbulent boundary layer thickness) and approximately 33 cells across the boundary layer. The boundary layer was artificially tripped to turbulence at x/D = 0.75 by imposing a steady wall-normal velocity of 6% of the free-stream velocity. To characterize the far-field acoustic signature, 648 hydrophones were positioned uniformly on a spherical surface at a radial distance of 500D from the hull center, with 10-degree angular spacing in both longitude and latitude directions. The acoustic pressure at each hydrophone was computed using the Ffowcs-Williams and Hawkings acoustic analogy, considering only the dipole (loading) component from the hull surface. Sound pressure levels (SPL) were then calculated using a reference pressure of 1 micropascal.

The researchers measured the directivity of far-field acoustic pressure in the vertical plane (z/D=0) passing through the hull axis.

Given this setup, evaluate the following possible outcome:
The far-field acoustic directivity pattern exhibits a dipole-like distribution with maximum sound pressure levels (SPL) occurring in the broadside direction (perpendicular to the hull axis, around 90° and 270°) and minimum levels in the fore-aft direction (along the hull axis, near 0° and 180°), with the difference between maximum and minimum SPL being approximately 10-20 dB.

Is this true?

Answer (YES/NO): YES